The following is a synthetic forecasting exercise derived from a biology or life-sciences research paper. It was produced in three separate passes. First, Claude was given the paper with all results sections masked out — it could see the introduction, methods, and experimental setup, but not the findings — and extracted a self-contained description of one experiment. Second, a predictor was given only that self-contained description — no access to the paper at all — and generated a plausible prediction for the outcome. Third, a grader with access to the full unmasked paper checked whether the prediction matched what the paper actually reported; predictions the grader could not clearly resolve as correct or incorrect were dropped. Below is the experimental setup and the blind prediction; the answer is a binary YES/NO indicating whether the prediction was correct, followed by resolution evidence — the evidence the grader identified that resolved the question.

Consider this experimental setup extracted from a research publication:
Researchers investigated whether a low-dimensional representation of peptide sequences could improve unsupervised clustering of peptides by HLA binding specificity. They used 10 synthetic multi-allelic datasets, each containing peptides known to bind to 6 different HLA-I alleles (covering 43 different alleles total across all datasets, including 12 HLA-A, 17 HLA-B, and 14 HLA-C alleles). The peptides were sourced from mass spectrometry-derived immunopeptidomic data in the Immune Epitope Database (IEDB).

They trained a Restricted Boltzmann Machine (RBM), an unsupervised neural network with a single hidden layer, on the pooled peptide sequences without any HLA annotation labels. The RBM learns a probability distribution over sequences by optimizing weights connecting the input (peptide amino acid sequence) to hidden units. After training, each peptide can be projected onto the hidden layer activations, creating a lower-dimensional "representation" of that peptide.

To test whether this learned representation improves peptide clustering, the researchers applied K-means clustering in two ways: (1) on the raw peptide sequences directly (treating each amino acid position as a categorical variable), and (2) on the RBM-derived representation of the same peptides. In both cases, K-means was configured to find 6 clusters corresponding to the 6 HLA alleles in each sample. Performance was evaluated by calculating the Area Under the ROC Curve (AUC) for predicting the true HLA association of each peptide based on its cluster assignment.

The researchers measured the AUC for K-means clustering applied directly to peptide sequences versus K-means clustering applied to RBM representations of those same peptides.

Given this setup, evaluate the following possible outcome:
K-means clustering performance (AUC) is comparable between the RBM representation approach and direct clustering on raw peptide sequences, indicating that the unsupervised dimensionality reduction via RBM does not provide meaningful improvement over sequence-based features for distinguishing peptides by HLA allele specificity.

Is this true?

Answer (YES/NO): NO